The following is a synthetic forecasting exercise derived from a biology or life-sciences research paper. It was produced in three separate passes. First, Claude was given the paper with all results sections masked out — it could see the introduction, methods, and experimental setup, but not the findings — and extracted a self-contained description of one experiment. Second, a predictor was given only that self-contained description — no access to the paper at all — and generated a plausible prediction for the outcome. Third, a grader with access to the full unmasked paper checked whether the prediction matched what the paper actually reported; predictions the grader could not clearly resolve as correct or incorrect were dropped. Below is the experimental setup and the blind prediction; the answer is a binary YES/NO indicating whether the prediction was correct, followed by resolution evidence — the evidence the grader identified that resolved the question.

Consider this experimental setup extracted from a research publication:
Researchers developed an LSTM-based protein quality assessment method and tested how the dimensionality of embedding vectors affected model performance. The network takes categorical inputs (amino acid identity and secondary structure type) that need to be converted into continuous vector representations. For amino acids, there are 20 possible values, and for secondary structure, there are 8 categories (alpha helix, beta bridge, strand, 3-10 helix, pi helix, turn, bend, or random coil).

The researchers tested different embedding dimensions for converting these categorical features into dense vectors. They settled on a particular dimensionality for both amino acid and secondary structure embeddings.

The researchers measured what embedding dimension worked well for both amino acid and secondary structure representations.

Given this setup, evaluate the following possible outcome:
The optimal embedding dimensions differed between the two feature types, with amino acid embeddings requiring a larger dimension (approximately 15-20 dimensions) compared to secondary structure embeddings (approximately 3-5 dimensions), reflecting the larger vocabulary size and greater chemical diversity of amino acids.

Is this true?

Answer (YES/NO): NO